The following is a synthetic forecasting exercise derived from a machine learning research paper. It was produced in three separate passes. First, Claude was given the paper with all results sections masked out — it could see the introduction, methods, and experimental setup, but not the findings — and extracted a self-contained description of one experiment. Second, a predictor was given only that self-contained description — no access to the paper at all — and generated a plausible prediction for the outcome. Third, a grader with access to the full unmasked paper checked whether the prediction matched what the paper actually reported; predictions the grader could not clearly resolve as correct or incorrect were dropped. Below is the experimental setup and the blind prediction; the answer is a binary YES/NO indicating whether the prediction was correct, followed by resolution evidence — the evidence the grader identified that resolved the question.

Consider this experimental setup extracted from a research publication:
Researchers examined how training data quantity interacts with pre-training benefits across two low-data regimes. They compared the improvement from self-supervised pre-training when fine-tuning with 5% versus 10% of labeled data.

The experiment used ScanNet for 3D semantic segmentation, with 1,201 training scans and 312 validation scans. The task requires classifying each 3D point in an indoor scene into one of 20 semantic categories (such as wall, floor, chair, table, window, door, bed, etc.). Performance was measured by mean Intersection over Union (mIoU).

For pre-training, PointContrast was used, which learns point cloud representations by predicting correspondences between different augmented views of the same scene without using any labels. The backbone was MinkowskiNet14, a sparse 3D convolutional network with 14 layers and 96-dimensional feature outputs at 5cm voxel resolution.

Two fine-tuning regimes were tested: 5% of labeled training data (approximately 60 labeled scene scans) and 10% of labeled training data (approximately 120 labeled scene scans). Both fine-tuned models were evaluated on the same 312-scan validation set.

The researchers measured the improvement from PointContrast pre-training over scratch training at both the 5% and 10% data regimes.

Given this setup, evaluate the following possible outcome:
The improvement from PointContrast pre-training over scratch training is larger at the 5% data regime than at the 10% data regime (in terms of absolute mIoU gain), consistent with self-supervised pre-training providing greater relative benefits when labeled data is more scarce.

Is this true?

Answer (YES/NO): YES